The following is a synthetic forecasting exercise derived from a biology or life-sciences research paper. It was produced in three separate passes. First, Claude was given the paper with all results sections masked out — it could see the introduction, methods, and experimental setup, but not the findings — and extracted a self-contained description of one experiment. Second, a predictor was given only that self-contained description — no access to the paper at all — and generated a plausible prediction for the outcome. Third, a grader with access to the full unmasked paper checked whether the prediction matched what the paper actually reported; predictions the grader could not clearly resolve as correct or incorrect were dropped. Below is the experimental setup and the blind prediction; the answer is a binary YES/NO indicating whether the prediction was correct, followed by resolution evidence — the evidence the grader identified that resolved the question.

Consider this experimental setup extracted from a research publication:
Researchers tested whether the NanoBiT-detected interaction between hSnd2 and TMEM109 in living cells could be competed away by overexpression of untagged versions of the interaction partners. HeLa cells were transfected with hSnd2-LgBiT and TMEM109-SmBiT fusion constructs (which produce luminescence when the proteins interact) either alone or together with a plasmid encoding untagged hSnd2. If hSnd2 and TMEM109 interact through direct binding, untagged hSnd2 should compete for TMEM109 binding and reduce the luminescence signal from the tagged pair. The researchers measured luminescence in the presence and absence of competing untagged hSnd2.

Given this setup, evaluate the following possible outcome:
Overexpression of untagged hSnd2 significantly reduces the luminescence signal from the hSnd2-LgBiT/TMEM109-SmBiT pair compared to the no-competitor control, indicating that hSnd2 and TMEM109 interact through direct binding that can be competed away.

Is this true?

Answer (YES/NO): YES